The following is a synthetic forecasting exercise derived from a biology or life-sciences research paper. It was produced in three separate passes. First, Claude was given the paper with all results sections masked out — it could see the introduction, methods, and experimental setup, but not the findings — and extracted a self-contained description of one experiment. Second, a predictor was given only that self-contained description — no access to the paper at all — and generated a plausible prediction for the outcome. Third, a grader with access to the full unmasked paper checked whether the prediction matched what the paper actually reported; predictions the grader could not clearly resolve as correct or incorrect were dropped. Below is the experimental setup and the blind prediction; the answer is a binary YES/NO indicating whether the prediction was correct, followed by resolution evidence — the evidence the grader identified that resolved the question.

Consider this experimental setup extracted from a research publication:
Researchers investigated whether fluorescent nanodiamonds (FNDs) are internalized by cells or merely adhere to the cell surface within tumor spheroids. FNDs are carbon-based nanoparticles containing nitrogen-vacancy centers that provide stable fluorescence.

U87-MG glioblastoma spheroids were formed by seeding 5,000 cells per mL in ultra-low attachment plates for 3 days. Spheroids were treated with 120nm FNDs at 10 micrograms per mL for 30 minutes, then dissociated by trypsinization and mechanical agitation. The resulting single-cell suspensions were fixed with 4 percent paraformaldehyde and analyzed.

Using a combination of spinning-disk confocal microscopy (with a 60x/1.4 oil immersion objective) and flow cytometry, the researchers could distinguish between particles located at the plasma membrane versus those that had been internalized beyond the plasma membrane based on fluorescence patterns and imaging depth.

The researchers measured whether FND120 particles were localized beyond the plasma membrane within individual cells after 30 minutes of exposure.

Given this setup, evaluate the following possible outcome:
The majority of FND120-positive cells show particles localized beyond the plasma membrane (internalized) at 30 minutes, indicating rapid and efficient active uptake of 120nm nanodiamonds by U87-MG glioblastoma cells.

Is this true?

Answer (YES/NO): YES